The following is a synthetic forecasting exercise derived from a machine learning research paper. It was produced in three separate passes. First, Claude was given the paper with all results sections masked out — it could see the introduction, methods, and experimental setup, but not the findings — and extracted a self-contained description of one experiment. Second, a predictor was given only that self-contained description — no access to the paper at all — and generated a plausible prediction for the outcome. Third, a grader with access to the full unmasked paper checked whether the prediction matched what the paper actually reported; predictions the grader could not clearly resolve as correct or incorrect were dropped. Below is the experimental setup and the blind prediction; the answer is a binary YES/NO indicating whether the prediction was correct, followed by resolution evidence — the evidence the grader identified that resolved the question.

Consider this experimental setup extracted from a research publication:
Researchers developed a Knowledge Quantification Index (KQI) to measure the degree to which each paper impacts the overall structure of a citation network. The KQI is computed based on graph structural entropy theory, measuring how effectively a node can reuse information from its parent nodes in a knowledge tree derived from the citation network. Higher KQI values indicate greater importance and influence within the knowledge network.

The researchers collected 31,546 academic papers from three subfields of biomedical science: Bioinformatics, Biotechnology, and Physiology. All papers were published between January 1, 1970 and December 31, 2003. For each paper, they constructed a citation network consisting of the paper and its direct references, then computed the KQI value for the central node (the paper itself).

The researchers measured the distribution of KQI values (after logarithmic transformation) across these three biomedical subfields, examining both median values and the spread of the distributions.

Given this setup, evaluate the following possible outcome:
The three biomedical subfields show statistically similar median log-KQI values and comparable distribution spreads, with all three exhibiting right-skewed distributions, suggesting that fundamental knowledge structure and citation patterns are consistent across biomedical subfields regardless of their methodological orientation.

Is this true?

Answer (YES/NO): NO